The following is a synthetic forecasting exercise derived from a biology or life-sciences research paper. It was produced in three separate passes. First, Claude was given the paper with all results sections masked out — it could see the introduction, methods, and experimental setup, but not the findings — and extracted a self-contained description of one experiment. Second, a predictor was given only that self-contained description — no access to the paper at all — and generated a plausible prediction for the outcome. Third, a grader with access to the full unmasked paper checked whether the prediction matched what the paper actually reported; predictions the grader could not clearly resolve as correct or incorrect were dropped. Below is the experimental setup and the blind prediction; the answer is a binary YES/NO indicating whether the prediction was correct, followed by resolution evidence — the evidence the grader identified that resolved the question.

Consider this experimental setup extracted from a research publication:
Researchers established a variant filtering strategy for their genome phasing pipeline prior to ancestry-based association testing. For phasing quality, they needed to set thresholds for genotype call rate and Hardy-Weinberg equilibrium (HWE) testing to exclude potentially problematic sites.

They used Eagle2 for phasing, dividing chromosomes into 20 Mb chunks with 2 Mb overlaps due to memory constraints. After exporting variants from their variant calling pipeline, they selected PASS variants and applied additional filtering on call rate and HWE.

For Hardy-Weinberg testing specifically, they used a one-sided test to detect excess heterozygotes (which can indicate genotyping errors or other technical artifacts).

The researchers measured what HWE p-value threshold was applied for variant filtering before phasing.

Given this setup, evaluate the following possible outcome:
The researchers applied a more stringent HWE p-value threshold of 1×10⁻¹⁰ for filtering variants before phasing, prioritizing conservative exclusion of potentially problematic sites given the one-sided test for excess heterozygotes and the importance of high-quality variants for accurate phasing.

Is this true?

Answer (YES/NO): NO